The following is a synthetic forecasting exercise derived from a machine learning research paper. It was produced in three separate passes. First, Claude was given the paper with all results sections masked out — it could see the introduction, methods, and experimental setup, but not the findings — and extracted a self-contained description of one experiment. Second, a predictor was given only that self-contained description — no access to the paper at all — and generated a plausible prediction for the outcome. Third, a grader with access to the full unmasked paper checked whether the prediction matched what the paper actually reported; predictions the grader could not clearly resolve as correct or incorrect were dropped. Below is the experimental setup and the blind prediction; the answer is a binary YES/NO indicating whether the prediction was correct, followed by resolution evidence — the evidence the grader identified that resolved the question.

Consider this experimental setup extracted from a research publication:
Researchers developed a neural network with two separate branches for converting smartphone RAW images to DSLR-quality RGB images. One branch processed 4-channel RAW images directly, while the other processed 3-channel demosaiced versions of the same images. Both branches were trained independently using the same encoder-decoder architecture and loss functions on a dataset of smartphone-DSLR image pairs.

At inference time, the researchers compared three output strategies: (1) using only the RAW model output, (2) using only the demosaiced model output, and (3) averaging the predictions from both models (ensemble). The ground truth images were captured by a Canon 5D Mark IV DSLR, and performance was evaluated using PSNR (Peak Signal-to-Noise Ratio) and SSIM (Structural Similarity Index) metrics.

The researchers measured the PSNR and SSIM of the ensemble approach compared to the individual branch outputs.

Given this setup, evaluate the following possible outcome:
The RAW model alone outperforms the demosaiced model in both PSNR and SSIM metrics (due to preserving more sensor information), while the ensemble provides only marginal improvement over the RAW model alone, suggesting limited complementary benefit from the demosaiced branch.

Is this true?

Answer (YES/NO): NO